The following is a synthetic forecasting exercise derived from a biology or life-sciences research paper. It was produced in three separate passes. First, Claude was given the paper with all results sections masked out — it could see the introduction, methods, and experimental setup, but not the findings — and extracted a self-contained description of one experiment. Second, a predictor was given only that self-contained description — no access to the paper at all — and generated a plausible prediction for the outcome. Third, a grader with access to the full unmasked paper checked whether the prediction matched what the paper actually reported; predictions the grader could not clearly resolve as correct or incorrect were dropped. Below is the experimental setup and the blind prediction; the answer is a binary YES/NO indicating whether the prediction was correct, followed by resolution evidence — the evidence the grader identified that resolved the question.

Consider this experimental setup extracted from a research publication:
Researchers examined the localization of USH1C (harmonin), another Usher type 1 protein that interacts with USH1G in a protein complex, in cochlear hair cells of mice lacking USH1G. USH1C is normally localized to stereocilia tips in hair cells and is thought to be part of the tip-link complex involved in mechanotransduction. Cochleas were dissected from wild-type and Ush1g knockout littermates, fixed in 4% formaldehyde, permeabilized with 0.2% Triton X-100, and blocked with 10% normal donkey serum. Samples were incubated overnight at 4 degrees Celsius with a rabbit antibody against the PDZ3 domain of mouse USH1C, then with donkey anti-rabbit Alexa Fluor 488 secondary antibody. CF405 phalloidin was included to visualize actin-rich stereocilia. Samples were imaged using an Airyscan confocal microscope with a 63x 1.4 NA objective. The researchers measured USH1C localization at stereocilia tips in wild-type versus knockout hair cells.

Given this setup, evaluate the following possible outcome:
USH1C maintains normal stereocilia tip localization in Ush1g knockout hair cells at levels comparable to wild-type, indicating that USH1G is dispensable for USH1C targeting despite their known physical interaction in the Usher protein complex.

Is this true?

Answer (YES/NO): NO